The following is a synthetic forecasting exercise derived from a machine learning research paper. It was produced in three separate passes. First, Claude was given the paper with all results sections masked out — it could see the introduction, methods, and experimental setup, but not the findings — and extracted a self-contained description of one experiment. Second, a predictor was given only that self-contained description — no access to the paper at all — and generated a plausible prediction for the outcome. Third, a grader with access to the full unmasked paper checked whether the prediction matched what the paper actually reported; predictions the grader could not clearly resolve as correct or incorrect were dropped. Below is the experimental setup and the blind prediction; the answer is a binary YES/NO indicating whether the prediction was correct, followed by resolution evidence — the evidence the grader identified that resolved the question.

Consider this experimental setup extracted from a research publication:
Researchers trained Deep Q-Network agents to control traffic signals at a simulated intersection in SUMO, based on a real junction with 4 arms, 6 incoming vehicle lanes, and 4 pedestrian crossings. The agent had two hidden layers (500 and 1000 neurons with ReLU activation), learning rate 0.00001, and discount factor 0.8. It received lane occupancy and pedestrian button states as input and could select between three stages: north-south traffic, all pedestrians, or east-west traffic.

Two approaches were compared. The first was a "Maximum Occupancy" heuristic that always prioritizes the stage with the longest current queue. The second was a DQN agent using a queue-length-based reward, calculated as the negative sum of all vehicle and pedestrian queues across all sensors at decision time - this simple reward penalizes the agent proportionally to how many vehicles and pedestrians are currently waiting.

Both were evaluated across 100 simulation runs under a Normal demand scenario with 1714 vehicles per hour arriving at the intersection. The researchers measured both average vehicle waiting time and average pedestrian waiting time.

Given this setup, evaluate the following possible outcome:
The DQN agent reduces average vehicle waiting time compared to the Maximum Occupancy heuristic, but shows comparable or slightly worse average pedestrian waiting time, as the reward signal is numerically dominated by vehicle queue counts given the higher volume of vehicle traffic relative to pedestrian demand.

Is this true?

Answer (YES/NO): NO